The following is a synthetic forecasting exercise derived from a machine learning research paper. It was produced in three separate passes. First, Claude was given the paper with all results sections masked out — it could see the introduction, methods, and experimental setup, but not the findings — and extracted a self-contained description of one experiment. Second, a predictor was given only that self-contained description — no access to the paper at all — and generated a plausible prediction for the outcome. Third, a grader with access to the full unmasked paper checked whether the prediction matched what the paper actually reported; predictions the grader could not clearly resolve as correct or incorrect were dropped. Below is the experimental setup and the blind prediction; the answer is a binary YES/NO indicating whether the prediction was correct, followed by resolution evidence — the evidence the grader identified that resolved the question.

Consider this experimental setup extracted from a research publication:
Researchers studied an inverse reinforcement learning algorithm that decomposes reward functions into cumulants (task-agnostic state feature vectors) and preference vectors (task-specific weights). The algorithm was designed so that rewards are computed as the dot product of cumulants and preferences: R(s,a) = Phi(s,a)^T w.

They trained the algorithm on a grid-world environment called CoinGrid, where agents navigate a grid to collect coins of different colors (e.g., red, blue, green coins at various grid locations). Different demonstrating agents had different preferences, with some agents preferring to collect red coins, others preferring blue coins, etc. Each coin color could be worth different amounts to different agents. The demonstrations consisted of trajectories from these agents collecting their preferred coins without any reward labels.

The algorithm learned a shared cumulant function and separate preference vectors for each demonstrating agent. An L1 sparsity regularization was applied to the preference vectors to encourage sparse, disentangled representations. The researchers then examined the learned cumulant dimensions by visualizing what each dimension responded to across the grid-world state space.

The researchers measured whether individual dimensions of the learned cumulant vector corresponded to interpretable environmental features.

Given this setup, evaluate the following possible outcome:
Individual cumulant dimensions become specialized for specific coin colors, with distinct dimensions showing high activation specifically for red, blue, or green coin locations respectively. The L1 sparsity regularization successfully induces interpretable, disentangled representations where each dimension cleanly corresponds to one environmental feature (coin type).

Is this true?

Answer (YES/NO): NO